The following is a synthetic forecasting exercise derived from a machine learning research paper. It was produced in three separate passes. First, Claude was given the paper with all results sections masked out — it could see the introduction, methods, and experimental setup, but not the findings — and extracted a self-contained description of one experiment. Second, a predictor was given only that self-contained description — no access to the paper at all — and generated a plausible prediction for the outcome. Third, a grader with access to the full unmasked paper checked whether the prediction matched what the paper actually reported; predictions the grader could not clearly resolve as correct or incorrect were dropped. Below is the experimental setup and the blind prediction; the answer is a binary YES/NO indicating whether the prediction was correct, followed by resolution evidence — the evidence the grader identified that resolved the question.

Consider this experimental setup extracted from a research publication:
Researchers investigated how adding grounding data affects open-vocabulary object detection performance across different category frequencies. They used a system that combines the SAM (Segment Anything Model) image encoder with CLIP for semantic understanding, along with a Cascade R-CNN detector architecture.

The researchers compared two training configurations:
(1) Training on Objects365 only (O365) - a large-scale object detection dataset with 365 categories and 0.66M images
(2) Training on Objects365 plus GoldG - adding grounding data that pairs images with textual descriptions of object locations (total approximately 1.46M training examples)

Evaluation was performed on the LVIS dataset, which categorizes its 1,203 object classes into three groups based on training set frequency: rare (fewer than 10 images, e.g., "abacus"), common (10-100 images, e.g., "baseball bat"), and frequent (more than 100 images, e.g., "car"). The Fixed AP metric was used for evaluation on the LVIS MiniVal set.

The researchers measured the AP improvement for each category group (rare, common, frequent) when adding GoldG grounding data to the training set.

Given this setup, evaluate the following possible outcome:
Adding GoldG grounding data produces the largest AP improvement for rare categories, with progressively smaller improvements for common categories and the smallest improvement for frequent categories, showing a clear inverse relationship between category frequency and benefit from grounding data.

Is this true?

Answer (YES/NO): NO